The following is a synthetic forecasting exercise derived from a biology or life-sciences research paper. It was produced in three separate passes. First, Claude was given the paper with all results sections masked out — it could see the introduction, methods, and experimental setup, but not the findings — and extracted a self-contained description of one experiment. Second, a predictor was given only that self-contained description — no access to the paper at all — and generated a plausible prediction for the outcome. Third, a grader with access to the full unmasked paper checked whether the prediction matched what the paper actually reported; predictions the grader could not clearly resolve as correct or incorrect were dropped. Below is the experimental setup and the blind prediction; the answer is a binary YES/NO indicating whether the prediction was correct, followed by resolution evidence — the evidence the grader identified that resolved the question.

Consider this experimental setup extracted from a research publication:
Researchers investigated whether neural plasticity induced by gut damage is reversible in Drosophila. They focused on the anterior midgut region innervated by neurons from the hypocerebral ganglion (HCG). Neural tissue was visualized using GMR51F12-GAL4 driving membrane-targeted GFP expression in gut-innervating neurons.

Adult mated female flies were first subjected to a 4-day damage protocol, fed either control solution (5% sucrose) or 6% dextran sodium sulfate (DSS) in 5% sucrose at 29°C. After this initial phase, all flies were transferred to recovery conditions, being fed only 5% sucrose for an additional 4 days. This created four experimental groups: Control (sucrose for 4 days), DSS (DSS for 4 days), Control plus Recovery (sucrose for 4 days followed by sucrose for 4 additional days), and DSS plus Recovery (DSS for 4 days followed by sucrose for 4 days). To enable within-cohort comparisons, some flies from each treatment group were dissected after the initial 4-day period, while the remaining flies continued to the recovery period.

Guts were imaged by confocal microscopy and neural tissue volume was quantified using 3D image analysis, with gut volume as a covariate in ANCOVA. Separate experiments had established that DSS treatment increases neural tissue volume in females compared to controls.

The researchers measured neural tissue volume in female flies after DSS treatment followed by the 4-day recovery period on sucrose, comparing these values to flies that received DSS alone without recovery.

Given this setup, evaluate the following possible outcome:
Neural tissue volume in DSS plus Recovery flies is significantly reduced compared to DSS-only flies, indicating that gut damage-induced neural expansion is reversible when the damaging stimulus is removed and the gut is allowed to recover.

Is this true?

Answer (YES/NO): YES